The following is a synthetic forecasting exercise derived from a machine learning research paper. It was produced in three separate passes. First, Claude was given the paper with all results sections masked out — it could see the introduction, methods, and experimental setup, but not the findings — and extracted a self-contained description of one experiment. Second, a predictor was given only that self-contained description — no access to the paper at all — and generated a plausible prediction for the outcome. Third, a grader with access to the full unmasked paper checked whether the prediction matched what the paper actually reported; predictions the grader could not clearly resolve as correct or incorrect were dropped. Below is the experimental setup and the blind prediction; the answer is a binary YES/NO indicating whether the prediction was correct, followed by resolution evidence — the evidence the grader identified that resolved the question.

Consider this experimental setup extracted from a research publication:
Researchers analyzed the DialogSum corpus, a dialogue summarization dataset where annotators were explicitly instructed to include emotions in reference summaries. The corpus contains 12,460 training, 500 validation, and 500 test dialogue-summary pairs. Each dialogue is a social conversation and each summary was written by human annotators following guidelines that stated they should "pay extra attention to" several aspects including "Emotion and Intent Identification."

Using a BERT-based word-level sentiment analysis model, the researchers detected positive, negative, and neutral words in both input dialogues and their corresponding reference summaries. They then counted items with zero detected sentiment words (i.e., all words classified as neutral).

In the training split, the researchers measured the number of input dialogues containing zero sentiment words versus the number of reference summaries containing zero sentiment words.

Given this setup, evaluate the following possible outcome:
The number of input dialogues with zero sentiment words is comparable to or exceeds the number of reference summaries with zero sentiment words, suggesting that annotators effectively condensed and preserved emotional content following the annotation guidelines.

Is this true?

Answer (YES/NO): NO